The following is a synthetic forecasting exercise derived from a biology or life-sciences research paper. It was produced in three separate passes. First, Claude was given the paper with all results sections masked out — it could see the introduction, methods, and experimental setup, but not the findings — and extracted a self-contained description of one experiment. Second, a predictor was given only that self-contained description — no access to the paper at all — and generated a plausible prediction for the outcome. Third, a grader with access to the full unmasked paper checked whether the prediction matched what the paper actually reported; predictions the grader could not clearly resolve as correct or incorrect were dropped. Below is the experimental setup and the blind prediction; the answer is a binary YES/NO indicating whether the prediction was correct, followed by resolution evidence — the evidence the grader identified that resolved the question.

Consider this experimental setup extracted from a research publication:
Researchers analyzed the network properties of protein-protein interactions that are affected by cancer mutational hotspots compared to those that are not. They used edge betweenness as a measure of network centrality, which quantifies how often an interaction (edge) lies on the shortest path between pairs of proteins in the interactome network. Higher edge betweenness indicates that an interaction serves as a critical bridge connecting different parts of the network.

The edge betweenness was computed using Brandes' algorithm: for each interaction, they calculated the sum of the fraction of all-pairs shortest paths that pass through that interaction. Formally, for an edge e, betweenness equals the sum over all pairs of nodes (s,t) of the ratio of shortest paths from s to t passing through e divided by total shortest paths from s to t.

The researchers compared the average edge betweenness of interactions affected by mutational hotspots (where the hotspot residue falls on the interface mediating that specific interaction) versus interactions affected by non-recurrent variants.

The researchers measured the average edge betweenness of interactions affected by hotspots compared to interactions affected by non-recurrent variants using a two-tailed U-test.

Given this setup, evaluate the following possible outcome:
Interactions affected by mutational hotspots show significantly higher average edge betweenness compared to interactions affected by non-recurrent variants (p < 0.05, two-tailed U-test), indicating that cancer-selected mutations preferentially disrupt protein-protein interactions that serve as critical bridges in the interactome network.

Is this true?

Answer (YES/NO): YES